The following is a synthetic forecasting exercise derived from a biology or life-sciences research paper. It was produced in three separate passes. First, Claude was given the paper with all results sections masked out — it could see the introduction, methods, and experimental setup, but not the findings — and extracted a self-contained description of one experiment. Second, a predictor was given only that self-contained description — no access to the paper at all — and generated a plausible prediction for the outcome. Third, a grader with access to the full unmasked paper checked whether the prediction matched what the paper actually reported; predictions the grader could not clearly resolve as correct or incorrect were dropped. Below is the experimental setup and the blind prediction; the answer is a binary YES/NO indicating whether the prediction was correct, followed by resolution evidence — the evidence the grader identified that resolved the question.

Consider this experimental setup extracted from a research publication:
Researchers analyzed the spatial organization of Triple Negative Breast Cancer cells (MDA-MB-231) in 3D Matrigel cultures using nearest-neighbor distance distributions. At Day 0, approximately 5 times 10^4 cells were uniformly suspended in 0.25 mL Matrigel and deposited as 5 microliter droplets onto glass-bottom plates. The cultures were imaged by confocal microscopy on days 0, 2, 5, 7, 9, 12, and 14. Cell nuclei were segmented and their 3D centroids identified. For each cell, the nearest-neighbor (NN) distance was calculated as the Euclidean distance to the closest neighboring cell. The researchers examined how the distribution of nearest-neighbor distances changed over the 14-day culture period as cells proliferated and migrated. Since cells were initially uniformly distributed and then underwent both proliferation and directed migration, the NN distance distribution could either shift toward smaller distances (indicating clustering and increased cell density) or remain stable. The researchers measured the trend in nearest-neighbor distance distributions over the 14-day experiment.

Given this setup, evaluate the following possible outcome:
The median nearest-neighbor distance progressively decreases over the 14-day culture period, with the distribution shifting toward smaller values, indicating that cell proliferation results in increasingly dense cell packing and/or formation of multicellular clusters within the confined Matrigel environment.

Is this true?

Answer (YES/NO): YES